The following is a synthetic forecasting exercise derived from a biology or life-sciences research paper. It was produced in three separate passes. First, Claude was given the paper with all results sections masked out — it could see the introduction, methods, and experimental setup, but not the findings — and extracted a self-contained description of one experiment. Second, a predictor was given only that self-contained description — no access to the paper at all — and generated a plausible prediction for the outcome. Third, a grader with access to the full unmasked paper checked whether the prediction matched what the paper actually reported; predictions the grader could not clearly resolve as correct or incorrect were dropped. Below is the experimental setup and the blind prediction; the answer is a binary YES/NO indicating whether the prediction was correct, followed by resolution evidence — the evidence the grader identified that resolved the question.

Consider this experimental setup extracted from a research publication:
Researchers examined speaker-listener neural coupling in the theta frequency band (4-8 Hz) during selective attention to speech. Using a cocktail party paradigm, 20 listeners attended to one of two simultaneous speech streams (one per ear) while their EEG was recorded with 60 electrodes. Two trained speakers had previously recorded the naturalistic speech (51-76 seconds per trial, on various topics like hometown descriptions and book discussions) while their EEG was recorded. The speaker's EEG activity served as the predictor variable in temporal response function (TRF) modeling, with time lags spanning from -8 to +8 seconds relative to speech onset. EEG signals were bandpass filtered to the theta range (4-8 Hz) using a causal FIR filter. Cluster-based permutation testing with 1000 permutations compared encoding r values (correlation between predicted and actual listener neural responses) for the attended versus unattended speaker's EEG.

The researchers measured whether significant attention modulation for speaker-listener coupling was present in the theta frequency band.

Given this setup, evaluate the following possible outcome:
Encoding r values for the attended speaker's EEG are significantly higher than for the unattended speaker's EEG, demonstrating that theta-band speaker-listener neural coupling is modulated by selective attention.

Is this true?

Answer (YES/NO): NO